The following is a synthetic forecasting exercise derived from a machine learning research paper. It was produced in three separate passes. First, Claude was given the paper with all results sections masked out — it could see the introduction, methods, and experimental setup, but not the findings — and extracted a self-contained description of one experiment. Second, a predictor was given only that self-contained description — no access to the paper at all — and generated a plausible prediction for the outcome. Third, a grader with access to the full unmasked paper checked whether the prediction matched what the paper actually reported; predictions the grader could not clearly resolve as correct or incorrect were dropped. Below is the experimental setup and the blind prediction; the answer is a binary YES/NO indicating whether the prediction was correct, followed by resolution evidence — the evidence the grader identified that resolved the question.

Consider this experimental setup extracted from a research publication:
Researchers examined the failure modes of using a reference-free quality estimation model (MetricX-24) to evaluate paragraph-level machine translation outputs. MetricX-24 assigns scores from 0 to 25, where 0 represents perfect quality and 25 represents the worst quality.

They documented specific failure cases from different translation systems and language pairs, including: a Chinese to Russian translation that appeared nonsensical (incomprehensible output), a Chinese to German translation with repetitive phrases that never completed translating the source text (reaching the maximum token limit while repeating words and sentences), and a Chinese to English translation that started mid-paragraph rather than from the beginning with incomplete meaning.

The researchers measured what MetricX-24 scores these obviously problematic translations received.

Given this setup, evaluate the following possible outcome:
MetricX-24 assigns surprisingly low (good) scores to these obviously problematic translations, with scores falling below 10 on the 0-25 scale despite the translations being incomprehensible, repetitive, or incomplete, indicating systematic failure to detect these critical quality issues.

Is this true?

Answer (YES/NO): YES